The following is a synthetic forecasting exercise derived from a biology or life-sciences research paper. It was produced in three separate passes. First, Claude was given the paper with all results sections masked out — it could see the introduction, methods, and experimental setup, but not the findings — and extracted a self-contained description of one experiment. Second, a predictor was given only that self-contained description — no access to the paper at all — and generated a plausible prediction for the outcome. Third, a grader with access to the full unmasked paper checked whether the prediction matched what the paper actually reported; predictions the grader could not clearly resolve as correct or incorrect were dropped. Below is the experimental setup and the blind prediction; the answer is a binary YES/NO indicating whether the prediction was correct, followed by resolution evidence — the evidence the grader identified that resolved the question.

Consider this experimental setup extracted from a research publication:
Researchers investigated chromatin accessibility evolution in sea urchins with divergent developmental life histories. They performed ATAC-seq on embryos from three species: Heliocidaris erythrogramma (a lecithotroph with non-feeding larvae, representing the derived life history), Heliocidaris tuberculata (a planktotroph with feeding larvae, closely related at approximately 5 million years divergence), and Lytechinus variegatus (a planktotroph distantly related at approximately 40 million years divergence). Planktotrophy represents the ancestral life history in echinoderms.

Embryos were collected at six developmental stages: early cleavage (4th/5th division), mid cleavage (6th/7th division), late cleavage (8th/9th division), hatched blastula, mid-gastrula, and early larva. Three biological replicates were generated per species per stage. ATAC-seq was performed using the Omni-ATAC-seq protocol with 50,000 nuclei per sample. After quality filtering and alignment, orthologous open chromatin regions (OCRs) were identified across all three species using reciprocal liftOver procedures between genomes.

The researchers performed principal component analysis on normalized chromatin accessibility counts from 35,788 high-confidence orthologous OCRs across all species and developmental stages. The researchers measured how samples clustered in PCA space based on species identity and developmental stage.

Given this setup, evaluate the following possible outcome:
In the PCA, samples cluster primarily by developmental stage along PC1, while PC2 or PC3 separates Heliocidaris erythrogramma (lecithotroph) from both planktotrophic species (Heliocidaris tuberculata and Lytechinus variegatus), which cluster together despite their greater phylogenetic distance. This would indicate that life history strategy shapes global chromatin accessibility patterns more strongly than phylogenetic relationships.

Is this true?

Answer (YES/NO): NO